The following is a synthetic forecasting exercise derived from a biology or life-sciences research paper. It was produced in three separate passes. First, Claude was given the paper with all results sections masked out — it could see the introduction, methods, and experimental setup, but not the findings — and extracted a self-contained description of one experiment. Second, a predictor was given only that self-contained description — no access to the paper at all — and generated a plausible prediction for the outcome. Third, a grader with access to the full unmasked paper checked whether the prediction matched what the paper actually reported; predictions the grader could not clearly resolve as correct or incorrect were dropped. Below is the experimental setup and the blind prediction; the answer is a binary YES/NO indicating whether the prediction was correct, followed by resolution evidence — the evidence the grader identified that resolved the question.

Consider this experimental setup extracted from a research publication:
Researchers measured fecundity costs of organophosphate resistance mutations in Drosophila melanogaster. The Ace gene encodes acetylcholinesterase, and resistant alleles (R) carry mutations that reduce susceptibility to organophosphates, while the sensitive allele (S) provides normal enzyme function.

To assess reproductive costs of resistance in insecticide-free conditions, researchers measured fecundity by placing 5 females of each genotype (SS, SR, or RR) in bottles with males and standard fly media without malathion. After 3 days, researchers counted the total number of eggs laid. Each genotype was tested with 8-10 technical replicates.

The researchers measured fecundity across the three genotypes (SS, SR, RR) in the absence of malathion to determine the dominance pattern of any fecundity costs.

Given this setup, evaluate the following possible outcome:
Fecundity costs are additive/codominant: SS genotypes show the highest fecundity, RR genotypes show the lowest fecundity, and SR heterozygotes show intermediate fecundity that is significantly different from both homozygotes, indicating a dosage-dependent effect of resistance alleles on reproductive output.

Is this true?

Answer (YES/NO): NO